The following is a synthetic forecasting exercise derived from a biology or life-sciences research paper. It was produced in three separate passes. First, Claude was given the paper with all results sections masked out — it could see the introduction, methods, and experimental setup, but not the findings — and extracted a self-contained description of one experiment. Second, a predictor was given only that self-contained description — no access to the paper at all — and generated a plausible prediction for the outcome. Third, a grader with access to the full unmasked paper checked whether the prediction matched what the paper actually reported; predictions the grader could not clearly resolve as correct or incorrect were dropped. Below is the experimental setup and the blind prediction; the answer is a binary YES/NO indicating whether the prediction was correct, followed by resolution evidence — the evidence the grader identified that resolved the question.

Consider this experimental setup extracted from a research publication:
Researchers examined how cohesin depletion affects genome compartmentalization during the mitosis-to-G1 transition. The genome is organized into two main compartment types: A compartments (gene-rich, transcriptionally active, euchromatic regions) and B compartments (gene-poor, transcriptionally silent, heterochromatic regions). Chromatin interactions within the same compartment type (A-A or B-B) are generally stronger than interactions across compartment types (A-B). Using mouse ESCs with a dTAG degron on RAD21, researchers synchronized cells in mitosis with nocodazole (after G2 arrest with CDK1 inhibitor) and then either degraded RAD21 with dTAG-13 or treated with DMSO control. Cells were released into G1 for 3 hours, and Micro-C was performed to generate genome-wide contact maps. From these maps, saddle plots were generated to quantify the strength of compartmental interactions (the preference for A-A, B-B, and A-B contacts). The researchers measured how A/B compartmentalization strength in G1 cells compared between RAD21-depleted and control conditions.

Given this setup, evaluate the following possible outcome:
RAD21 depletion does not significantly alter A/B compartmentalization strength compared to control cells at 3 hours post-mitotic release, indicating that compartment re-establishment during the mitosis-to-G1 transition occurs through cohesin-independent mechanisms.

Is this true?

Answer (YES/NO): NO